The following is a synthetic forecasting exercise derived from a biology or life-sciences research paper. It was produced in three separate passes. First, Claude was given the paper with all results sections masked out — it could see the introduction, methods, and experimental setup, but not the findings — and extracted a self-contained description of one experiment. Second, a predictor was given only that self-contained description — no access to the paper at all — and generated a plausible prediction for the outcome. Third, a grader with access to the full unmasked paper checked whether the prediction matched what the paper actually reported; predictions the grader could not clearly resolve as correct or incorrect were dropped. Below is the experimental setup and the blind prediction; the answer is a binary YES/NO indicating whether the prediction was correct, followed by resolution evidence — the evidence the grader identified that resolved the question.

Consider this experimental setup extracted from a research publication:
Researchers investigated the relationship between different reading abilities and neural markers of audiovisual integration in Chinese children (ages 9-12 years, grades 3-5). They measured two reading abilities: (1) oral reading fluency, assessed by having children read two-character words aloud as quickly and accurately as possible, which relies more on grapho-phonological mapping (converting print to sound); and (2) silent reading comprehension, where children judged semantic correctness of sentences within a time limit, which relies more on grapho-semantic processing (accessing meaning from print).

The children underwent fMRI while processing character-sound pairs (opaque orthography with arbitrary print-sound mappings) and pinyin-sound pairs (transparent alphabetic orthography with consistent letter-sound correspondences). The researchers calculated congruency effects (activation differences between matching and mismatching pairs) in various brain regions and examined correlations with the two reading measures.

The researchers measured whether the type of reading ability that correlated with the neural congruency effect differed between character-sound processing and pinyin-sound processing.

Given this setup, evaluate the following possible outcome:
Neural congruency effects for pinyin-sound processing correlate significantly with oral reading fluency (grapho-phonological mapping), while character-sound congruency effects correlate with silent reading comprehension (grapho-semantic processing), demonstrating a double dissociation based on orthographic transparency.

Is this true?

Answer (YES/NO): YES